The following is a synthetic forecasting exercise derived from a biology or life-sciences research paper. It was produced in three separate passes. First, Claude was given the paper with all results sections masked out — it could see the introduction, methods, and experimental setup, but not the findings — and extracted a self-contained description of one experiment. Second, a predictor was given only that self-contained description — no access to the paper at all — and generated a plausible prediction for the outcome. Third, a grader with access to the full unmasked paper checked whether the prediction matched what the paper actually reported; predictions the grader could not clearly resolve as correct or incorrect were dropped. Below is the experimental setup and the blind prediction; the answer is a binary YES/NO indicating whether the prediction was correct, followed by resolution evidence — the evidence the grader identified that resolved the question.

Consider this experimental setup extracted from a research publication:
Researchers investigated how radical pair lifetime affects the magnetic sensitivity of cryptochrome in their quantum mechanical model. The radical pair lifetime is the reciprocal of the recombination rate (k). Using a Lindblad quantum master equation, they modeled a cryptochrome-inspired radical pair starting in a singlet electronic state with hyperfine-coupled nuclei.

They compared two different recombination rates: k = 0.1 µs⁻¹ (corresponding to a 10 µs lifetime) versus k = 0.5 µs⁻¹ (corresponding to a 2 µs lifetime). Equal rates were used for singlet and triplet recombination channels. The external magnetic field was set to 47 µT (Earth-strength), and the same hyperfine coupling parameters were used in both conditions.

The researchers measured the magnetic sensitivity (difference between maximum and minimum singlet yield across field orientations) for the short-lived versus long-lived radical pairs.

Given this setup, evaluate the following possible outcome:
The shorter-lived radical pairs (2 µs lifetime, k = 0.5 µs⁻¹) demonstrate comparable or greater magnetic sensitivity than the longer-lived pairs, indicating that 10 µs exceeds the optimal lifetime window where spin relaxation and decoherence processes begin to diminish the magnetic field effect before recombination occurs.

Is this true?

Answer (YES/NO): NO